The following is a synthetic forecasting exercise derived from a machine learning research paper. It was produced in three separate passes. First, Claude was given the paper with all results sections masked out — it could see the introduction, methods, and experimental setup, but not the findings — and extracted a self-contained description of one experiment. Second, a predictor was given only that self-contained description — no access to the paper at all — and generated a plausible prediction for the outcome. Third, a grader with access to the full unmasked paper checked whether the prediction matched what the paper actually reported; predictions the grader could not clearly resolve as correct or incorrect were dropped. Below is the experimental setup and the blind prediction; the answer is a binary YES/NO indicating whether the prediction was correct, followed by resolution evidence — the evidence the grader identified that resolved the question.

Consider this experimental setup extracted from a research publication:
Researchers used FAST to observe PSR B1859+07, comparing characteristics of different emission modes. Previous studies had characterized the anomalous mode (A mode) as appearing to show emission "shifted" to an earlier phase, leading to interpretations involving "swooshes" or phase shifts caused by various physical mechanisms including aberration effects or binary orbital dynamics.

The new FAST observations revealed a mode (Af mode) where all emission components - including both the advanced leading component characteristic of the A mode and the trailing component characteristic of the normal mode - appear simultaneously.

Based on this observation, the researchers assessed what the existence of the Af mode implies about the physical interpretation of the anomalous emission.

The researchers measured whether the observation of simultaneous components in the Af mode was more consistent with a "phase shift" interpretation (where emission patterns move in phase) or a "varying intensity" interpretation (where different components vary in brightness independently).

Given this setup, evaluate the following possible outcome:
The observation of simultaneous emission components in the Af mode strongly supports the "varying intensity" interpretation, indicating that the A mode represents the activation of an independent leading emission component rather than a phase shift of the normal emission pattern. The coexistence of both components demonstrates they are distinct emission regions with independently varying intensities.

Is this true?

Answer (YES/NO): YES